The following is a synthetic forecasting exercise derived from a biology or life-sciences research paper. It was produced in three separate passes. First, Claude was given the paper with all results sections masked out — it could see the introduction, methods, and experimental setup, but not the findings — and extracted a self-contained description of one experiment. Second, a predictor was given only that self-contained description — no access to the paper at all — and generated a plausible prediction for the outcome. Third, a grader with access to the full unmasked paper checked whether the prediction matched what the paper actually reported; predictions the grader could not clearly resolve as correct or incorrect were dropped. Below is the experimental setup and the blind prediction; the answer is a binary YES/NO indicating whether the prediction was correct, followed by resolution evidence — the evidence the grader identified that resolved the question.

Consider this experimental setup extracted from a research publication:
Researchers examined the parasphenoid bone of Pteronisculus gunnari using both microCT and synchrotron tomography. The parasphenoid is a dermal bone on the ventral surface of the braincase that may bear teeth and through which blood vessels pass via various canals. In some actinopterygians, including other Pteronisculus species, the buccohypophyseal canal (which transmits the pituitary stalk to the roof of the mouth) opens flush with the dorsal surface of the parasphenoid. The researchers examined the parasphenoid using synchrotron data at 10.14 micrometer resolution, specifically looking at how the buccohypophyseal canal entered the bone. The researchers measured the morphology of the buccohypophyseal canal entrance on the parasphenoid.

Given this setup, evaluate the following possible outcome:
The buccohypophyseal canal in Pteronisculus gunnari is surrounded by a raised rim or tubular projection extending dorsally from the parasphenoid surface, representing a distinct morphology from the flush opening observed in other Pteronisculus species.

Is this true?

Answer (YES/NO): YES